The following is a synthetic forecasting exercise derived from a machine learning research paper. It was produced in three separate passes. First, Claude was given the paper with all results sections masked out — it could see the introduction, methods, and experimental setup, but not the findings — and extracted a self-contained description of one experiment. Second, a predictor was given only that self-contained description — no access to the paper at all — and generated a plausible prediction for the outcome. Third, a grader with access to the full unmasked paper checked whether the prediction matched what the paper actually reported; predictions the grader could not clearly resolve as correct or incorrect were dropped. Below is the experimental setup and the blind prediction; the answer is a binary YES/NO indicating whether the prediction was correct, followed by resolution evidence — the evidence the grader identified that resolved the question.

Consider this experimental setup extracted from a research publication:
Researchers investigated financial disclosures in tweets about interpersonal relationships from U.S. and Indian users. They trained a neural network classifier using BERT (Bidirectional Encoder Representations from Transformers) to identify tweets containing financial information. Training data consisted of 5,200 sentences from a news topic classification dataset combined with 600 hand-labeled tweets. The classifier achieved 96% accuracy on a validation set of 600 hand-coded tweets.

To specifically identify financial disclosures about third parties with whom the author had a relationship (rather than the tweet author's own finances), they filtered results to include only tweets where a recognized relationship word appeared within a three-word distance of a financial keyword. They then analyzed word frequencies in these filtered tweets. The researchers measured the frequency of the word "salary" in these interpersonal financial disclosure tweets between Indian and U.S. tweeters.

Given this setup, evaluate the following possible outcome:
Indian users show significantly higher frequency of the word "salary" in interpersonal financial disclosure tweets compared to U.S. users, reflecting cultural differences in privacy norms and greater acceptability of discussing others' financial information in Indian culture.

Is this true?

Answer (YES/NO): YES